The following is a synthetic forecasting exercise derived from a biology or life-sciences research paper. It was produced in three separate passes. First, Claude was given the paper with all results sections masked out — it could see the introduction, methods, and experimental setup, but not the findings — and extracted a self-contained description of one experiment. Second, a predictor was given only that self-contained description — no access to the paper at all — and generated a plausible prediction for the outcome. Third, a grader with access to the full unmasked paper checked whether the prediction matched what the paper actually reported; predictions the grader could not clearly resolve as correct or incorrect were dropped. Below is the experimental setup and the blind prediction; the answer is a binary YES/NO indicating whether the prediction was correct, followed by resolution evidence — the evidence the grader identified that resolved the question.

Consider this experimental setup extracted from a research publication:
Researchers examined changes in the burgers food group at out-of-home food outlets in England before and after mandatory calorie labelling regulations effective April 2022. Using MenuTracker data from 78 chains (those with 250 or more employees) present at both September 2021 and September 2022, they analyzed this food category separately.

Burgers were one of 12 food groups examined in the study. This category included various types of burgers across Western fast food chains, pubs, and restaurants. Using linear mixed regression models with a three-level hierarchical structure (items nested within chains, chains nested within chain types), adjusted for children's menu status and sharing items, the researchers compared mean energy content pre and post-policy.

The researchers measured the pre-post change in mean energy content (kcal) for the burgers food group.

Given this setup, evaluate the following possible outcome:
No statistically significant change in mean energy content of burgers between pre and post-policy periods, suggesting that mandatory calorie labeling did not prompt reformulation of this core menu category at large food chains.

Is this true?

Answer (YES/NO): NO